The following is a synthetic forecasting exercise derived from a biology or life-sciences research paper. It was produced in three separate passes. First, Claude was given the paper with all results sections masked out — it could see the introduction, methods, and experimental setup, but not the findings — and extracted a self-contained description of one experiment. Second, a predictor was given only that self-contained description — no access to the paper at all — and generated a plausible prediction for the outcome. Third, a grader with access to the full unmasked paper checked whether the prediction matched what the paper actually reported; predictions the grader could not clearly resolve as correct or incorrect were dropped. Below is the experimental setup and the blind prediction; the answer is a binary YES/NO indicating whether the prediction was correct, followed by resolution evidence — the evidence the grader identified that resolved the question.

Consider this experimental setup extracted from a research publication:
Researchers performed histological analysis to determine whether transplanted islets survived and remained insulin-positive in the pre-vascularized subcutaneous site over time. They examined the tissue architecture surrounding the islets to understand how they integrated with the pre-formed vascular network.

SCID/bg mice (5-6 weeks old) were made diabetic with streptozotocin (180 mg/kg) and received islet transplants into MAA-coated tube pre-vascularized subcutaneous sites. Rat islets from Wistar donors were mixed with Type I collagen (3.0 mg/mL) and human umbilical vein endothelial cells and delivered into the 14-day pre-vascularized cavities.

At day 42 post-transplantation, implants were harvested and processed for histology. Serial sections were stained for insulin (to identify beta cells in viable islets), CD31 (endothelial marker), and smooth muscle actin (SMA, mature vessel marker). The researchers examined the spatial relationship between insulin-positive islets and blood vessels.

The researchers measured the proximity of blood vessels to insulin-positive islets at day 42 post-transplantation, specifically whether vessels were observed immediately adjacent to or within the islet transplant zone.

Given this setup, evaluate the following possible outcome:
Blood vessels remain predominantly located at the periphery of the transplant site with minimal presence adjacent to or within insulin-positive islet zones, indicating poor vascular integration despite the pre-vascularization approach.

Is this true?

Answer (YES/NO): NO